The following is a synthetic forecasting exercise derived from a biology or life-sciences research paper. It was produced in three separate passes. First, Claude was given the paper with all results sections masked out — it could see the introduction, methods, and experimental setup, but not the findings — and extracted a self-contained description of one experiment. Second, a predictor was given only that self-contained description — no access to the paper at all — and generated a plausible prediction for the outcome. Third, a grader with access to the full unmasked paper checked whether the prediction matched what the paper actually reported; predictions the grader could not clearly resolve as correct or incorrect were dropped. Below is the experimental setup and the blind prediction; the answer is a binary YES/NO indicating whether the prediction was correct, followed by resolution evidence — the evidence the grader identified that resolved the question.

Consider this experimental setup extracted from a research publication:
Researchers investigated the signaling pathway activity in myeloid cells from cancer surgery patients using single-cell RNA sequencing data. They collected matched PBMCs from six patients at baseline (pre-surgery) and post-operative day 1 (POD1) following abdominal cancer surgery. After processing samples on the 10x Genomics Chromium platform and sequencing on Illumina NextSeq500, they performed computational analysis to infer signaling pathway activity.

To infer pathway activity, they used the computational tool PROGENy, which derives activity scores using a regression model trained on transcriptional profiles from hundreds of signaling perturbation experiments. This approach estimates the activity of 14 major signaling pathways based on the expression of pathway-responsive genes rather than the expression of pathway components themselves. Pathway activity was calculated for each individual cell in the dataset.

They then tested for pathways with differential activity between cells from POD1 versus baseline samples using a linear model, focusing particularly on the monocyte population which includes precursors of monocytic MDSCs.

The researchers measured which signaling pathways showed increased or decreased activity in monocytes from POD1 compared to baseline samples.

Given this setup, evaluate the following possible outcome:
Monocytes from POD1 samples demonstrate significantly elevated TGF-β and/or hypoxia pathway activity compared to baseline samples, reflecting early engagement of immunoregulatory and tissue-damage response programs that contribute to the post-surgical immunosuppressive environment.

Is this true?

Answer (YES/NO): YES